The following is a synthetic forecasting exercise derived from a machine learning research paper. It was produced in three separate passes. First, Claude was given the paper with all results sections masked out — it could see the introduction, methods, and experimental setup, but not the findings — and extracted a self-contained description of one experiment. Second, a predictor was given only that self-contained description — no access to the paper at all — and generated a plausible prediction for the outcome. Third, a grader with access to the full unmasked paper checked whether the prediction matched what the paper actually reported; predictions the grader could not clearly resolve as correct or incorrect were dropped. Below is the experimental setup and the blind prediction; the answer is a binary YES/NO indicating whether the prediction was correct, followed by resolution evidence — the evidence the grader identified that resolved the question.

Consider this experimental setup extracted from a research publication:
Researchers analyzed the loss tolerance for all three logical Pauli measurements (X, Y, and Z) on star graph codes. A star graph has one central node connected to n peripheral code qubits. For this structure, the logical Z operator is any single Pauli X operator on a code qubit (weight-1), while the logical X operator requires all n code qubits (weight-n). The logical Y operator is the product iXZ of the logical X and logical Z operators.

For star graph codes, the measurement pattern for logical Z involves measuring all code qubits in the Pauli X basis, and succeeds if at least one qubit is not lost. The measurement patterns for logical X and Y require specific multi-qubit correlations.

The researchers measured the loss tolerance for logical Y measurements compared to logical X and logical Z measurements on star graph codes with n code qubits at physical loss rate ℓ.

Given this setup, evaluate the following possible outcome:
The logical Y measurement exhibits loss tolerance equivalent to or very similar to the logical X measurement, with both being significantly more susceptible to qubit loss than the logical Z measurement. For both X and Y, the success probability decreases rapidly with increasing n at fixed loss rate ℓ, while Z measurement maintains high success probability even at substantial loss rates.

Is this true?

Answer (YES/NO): YES